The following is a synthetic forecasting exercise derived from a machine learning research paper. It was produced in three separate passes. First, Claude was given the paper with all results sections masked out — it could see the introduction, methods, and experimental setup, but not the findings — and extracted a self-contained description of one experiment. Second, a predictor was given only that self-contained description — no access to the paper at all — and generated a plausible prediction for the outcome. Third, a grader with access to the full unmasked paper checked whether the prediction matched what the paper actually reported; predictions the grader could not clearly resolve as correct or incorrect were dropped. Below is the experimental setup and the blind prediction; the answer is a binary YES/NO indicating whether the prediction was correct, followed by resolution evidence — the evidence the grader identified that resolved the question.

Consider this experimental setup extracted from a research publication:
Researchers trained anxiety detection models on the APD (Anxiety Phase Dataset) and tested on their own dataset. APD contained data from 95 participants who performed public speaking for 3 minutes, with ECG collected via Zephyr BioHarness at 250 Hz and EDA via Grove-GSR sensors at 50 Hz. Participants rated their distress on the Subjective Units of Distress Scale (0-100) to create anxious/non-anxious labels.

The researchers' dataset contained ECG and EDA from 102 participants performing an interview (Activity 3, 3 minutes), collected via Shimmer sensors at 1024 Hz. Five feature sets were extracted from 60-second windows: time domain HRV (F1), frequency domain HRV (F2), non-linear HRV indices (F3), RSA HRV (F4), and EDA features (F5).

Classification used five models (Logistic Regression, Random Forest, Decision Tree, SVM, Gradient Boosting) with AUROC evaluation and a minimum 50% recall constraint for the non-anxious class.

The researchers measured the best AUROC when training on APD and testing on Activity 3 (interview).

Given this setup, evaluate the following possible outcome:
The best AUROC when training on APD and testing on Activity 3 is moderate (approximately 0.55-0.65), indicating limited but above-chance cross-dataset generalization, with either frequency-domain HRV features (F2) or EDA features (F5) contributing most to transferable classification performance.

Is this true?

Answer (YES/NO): NO